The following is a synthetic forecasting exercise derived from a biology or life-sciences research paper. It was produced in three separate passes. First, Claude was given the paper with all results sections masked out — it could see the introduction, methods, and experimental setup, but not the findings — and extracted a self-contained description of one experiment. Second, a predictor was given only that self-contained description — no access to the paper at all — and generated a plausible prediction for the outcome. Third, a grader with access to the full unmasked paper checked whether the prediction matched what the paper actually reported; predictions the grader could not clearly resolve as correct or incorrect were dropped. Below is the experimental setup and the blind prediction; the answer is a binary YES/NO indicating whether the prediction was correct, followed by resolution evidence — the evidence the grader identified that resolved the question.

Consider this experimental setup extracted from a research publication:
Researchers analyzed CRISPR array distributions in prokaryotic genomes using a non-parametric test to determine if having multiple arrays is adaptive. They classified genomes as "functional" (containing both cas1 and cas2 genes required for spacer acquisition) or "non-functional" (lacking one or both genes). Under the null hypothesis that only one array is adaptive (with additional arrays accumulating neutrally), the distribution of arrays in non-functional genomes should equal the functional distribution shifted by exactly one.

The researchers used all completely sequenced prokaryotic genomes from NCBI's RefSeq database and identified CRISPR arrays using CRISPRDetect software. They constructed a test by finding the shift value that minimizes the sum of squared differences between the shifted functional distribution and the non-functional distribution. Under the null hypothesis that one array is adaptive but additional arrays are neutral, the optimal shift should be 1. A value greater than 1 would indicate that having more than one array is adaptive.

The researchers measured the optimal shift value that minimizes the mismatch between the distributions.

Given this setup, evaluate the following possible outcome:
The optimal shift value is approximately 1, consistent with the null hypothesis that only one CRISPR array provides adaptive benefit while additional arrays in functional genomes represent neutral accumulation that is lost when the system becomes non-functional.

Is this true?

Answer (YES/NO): NO